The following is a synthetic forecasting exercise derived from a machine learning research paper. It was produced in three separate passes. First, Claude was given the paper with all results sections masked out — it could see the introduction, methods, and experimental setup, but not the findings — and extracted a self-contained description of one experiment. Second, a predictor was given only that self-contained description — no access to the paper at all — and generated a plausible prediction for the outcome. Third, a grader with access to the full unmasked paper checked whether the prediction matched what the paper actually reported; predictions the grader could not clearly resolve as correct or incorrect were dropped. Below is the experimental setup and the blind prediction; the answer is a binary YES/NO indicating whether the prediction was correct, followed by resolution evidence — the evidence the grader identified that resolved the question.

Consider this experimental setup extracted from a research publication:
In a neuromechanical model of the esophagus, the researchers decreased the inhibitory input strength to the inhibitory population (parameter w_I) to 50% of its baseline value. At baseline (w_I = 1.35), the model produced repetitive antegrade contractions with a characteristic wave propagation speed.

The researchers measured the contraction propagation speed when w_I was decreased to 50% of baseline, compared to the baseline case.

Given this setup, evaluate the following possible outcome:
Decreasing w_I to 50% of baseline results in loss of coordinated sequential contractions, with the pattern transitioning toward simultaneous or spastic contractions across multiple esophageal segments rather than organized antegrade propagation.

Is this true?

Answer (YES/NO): NO